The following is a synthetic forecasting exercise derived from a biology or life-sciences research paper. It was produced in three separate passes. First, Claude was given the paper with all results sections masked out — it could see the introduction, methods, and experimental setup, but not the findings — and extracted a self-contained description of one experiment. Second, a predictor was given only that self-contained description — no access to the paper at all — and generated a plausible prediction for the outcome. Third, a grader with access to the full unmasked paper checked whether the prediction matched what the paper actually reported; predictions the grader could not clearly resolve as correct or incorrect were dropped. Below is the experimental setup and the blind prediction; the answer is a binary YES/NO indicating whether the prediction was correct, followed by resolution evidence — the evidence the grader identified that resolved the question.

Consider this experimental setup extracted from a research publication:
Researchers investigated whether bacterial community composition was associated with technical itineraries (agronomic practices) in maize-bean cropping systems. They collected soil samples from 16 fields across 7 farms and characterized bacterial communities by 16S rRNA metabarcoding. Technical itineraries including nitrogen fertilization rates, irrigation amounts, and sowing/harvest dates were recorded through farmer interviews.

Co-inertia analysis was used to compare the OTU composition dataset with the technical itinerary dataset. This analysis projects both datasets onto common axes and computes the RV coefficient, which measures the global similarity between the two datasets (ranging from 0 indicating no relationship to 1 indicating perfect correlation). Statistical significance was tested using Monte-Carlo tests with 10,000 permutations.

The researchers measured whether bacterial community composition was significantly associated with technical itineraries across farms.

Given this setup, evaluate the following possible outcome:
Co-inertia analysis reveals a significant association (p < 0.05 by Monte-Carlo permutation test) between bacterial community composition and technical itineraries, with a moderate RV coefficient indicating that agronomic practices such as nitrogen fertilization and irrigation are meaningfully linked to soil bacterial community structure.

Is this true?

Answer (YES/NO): YES